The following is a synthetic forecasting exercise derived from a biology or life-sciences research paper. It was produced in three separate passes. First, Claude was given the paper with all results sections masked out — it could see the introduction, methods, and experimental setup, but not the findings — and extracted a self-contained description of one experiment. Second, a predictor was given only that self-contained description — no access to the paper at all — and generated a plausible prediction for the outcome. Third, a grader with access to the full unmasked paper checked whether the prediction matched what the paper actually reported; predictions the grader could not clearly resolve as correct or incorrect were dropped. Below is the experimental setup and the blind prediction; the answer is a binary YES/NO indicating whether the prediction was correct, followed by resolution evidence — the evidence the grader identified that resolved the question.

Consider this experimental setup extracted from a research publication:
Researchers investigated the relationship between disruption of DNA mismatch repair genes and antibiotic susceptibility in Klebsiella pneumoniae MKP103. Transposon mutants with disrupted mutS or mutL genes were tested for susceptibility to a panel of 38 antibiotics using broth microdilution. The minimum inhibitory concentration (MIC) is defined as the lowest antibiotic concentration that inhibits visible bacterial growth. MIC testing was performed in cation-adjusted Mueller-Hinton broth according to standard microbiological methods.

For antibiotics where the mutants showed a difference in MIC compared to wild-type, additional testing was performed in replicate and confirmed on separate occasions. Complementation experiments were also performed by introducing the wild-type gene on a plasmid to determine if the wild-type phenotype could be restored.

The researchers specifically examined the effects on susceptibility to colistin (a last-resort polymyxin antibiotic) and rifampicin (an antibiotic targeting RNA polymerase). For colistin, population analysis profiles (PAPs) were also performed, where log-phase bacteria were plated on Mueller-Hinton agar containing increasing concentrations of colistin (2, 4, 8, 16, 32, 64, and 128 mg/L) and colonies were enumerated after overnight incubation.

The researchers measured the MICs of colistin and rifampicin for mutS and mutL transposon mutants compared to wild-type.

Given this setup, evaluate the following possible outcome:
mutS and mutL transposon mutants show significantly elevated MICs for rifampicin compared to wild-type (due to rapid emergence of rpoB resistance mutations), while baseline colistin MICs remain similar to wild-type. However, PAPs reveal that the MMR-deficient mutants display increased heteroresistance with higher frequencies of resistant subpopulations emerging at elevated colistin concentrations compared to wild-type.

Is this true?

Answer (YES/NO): NO